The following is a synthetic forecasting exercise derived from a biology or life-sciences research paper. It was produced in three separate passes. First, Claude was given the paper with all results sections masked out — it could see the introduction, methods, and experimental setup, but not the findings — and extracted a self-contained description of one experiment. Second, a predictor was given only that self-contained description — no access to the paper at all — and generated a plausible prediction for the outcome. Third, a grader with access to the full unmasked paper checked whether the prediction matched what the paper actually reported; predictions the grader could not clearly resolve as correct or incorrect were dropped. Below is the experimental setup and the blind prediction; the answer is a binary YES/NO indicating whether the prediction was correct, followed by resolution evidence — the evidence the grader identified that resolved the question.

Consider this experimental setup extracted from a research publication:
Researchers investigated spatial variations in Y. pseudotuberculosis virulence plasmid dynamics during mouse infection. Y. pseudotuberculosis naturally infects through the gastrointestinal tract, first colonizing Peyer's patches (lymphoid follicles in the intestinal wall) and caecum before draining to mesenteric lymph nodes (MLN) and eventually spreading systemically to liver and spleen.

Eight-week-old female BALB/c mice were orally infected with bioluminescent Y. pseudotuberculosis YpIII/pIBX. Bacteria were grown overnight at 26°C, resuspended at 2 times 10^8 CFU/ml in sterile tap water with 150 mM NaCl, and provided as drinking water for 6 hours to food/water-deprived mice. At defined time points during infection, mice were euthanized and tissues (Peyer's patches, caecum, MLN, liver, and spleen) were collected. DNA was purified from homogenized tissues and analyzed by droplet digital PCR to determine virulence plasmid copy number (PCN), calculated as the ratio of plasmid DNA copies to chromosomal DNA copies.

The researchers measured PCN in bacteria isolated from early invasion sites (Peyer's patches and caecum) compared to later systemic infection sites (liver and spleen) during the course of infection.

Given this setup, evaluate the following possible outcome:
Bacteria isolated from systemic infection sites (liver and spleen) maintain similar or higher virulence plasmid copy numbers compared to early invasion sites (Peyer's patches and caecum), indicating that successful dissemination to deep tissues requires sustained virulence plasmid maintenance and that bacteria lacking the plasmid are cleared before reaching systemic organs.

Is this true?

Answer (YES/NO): NO